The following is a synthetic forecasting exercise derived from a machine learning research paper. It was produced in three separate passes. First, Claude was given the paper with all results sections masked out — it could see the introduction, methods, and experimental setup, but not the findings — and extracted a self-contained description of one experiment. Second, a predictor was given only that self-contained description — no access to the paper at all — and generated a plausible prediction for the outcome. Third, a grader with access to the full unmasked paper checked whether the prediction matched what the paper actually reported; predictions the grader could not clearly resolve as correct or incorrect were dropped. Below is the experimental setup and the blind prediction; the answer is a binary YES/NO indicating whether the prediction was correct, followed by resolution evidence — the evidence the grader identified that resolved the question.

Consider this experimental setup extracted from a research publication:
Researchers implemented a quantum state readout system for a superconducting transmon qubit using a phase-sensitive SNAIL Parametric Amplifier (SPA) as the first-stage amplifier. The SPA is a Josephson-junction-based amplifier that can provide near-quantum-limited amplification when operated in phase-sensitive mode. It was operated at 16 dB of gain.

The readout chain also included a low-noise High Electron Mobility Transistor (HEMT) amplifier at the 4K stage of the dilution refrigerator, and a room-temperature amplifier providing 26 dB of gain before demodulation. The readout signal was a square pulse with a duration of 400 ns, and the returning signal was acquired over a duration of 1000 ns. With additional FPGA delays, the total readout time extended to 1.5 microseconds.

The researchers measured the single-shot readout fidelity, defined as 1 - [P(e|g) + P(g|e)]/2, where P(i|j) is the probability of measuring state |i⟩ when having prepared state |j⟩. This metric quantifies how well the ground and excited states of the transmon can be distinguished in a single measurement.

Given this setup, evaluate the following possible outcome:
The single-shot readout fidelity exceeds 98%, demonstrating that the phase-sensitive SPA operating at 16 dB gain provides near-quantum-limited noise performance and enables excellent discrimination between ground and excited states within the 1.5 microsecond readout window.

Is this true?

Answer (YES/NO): NO